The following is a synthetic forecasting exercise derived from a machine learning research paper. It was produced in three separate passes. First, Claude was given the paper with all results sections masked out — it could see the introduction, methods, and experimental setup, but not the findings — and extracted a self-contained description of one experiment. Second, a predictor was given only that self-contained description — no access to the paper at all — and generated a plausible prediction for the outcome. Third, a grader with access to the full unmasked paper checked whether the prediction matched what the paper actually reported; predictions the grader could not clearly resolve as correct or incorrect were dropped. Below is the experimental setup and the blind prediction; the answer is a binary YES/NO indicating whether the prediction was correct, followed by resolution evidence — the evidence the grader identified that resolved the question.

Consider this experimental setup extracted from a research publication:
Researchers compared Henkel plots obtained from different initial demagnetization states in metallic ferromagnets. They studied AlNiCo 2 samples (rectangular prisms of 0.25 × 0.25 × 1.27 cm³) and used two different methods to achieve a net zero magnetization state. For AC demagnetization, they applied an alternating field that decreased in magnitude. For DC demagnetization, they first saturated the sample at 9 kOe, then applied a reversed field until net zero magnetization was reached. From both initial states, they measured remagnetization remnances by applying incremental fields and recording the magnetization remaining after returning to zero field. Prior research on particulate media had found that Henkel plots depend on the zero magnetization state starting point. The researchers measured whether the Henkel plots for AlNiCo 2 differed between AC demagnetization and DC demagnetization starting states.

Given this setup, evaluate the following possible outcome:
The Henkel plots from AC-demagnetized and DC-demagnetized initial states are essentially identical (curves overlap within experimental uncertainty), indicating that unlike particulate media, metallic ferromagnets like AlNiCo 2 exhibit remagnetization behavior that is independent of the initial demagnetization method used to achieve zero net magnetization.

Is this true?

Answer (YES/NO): NO